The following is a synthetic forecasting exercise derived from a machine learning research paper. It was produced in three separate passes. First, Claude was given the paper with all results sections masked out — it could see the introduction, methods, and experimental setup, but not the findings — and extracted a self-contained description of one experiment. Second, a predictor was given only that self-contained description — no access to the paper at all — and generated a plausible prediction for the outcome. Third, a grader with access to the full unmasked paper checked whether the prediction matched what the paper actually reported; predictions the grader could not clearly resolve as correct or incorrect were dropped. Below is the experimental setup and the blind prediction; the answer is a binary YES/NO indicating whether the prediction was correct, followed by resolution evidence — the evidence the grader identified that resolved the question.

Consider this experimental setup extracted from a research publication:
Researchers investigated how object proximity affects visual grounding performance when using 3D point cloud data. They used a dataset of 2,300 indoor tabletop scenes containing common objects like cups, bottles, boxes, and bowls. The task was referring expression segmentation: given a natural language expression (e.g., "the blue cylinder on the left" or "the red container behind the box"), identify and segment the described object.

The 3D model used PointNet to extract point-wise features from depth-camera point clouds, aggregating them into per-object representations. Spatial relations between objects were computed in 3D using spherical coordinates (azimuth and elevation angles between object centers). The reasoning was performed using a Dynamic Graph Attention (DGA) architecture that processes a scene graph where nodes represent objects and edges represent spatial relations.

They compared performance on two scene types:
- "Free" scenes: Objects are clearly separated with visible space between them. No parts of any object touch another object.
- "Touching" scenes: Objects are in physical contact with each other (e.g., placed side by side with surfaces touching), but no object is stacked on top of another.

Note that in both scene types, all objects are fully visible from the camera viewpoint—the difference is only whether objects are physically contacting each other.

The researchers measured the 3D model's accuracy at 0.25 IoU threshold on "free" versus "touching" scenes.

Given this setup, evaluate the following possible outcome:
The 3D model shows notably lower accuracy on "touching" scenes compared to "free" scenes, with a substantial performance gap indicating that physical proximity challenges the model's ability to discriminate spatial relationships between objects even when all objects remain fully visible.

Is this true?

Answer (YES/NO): YES